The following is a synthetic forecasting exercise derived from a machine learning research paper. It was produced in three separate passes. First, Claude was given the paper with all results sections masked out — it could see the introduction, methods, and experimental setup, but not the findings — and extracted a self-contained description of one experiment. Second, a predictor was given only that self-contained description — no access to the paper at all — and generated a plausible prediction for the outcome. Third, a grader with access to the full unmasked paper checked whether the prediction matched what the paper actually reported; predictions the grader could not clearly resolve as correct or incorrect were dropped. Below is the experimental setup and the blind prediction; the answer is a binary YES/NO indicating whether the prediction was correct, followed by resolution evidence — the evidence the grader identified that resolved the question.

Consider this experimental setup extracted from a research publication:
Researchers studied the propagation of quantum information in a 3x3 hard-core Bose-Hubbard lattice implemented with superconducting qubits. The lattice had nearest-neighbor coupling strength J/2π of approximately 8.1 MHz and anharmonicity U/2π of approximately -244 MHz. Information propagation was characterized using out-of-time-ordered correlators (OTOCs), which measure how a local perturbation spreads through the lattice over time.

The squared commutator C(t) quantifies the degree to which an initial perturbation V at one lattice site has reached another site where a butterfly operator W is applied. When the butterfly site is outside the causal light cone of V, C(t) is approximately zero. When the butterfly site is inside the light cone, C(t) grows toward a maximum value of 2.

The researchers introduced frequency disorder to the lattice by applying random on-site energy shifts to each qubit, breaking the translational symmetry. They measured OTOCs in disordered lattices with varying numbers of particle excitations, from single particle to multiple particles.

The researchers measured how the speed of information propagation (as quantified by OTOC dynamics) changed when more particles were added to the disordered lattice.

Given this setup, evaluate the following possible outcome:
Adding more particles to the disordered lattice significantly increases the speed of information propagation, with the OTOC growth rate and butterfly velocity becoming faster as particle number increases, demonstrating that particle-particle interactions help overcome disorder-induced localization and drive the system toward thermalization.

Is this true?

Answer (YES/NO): NO